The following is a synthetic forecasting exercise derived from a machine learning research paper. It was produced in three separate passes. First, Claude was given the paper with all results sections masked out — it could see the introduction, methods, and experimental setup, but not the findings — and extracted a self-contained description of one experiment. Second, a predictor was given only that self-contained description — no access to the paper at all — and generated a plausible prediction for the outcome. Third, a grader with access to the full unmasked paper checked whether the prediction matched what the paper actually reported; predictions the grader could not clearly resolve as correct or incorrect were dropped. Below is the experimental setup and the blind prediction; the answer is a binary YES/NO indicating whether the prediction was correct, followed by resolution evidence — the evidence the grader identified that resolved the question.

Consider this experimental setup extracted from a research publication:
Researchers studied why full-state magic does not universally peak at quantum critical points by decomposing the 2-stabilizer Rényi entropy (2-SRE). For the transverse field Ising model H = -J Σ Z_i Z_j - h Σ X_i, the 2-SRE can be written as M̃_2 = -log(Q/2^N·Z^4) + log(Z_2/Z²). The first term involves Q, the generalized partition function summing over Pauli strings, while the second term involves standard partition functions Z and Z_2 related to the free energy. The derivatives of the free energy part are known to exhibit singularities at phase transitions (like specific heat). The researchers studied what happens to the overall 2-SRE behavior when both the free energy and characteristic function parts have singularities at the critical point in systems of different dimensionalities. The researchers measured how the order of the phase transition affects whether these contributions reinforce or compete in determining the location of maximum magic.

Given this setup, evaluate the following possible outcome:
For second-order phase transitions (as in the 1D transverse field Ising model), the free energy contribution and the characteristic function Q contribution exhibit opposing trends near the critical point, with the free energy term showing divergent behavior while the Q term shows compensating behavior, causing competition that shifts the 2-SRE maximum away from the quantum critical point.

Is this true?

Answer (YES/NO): NO